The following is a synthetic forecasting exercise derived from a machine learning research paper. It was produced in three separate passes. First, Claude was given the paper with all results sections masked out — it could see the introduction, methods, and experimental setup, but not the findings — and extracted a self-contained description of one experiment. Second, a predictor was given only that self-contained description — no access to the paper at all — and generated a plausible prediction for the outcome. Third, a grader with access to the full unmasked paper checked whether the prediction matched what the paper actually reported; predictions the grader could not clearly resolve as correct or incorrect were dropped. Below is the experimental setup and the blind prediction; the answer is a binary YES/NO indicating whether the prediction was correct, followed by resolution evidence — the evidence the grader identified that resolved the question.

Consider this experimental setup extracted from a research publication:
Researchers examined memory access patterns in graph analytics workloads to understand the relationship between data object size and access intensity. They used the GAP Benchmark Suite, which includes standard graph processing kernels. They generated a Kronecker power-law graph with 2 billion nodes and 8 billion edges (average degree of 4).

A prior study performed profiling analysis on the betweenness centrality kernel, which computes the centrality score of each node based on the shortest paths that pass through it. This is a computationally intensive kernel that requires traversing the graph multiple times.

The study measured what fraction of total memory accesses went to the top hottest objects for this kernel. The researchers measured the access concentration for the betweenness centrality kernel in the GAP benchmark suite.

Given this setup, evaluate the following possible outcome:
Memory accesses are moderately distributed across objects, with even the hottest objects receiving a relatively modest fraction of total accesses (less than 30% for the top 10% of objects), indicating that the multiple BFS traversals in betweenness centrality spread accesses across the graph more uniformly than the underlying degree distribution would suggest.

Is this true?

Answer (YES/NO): NO